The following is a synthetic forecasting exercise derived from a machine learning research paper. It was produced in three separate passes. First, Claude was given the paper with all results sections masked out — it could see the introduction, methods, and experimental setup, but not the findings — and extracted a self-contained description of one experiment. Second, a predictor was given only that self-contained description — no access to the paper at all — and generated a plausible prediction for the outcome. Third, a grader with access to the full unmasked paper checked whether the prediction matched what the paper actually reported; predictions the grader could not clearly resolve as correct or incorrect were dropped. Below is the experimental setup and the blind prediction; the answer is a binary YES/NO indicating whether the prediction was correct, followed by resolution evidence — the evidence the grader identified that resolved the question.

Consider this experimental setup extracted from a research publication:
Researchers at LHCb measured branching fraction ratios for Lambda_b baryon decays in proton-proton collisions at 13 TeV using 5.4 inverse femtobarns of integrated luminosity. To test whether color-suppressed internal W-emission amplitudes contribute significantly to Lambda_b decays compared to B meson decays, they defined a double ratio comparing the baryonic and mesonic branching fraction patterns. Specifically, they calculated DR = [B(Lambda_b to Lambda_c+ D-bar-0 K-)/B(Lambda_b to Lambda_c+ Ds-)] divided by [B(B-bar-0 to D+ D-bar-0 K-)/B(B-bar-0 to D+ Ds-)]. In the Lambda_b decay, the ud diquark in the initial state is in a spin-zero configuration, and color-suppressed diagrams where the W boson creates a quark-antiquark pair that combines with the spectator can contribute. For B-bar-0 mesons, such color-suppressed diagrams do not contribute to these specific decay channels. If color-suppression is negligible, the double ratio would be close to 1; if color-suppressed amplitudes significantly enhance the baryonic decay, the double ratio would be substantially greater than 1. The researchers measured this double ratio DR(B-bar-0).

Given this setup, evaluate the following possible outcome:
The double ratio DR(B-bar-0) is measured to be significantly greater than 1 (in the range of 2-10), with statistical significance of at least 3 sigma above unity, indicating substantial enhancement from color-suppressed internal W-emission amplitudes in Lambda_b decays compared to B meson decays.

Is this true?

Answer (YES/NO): NO